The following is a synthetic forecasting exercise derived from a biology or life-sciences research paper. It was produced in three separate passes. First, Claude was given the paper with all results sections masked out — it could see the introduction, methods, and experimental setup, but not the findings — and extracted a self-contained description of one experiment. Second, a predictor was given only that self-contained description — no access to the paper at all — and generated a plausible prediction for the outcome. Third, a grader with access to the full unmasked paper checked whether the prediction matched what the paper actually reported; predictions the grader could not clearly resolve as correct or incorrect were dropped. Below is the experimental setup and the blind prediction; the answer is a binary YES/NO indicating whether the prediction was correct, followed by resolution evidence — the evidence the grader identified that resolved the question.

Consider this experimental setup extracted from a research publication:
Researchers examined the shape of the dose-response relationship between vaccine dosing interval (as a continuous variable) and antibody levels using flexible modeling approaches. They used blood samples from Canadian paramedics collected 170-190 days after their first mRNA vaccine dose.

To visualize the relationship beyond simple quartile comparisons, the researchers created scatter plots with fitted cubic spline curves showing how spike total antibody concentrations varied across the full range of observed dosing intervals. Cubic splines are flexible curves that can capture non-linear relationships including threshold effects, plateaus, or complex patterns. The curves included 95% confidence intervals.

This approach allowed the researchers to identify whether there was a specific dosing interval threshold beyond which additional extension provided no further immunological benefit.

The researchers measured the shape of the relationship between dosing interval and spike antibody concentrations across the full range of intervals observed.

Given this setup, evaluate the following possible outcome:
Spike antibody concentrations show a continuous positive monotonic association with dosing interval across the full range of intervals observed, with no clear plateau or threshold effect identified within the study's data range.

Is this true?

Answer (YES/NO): YES